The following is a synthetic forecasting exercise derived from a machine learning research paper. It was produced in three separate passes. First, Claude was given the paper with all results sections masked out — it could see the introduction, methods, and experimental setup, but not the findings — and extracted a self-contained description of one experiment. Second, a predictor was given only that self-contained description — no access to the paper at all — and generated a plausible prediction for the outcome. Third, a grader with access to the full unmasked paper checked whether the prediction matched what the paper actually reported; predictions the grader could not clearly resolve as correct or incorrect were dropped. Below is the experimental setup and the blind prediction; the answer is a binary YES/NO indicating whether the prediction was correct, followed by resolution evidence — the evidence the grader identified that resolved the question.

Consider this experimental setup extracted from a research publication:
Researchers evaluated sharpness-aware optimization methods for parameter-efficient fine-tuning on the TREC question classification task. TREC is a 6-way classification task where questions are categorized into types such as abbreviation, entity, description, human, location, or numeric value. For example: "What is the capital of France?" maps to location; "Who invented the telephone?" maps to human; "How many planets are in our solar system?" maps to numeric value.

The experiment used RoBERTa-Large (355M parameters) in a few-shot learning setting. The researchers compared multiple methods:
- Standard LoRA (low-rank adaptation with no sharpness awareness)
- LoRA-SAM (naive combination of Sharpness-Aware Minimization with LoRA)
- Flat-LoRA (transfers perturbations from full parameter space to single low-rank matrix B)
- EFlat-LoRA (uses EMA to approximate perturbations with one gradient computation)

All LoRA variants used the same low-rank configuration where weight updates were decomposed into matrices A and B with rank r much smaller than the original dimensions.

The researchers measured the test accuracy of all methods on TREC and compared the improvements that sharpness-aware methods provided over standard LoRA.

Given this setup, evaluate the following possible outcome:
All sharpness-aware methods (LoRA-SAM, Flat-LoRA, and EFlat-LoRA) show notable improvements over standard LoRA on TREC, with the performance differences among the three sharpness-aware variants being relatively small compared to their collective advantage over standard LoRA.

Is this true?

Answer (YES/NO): NO